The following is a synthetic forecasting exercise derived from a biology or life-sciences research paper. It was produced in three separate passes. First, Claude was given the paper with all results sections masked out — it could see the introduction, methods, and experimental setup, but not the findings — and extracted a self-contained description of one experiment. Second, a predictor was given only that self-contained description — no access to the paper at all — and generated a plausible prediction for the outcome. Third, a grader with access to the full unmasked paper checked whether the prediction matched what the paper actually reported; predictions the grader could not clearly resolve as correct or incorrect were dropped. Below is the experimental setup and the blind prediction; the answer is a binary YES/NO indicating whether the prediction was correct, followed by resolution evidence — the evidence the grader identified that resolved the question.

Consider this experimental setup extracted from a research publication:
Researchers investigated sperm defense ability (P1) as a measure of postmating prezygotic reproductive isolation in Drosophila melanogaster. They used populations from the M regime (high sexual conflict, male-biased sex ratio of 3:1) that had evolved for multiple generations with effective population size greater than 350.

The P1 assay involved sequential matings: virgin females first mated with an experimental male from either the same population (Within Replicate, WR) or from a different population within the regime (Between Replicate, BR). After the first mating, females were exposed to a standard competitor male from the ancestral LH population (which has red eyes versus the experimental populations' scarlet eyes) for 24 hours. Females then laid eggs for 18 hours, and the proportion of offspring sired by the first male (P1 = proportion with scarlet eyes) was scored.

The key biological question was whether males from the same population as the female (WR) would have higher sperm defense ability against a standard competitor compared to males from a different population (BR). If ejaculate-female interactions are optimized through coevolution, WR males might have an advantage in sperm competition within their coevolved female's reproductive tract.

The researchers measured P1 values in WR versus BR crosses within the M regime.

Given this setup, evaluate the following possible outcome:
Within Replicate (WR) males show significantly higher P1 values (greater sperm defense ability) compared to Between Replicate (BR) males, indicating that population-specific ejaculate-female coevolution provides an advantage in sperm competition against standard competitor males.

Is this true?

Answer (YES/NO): YES